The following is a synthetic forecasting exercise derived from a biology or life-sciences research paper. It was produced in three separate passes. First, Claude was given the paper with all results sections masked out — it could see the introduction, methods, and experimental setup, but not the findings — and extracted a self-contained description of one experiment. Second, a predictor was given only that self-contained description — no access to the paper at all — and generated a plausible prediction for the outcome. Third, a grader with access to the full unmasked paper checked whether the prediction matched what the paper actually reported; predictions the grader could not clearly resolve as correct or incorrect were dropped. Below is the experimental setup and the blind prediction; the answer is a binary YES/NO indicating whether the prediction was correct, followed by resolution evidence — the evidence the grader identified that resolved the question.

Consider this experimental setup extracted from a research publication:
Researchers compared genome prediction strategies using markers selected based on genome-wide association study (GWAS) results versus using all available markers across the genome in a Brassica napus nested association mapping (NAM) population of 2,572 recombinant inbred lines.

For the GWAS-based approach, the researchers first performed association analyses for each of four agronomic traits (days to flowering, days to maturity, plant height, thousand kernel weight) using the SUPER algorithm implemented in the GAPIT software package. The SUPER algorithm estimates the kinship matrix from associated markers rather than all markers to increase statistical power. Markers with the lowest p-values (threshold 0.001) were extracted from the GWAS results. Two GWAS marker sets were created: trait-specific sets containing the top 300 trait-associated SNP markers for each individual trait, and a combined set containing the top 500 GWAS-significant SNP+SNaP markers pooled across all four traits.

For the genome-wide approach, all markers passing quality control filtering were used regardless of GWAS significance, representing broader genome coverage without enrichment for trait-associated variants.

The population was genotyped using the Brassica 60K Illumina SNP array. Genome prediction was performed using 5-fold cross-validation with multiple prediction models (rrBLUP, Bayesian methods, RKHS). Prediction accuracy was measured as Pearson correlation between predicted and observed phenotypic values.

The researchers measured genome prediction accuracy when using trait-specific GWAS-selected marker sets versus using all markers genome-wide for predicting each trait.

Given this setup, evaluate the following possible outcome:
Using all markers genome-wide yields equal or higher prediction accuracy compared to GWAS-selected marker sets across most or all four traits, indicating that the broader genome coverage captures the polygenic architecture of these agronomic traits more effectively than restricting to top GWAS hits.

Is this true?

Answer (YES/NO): NO